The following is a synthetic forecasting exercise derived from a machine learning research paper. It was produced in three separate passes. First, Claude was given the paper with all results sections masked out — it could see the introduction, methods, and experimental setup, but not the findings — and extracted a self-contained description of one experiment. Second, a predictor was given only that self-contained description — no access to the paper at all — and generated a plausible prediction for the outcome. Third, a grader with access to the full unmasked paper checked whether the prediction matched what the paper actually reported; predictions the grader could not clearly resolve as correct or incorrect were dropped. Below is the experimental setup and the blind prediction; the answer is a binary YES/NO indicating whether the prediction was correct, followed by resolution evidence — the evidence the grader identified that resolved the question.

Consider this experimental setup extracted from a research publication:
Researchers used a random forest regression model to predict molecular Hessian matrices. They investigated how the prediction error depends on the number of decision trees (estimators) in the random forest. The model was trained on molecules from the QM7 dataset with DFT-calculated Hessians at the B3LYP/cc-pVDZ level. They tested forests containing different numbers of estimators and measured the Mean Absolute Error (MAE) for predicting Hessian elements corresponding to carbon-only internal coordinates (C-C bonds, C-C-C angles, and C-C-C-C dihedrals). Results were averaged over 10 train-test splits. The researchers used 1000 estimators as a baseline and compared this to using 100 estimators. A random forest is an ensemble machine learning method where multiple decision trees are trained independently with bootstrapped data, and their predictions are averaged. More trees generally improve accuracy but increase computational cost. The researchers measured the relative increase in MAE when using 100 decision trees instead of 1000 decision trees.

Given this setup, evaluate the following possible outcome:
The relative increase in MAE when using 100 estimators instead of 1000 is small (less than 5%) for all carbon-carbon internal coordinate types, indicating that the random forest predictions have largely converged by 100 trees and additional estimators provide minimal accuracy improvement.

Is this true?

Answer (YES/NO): YES